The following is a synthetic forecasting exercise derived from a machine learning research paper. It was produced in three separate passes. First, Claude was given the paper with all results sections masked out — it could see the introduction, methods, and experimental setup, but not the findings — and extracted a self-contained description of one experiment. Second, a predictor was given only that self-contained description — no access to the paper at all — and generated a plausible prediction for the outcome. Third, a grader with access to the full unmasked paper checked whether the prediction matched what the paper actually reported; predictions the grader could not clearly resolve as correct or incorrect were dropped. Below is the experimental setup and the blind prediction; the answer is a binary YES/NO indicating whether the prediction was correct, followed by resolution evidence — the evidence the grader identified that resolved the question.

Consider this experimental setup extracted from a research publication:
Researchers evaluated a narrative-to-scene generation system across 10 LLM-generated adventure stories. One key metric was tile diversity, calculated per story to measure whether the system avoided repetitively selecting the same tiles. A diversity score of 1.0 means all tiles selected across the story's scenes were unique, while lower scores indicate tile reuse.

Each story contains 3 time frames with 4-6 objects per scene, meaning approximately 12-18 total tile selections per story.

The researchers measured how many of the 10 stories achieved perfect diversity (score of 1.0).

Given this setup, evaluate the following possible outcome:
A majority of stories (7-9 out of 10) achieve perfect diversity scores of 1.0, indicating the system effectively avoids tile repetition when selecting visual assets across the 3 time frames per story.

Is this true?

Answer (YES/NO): NO